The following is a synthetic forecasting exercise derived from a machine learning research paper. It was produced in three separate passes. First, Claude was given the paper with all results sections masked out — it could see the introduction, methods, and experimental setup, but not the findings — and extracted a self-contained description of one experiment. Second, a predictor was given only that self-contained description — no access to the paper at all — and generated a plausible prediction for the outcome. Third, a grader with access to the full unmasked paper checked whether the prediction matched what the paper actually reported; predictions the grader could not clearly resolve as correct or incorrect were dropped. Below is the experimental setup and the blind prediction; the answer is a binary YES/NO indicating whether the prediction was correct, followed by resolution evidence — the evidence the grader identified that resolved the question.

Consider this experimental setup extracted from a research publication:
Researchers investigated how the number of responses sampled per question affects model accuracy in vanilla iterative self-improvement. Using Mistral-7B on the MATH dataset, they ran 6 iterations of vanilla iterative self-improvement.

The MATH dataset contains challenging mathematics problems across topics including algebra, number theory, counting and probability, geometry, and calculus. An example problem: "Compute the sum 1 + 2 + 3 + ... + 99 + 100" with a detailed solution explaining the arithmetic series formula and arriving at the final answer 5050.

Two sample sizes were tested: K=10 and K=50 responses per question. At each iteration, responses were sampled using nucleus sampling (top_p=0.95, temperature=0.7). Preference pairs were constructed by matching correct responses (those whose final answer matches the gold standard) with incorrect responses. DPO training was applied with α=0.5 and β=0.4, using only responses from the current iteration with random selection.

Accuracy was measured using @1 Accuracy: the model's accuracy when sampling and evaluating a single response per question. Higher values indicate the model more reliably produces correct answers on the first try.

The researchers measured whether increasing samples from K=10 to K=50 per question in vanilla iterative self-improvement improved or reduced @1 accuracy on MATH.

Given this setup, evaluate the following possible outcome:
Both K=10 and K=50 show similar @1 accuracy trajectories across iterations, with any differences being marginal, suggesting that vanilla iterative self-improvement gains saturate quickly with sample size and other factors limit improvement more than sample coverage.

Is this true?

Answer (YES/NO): YES